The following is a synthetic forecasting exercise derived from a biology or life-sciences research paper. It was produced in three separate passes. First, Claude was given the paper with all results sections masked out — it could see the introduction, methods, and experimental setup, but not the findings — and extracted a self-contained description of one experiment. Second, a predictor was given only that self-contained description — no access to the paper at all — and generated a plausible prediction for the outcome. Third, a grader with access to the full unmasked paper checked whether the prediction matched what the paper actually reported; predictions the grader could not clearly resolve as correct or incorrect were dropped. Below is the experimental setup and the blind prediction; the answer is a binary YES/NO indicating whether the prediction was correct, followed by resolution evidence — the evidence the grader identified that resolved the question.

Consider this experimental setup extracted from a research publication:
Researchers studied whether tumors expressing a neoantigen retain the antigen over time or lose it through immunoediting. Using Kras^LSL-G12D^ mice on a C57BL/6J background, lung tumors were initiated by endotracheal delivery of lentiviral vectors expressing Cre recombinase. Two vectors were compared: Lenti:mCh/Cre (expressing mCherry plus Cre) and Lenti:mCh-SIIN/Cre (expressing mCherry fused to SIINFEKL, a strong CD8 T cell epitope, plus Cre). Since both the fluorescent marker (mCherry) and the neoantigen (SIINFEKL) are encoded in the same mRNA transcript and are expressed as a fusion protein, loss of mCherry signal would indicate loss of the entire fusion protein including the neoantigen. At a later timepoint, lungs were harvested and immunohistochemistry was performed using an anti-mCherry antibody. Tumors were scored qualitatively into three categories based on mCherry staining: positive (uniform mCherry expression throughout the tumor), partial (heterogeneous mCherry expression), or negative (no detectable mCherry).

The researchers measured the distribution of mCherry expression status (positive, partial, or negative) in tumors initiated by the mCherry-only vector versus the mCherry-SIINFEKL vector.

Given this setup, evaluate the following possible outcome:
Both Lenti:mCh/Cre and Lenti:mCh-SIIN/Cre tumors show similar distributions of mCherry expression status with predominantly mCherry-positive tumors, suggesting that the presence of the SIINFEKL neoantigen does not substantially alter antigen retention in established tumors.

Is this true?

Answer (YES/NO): NO